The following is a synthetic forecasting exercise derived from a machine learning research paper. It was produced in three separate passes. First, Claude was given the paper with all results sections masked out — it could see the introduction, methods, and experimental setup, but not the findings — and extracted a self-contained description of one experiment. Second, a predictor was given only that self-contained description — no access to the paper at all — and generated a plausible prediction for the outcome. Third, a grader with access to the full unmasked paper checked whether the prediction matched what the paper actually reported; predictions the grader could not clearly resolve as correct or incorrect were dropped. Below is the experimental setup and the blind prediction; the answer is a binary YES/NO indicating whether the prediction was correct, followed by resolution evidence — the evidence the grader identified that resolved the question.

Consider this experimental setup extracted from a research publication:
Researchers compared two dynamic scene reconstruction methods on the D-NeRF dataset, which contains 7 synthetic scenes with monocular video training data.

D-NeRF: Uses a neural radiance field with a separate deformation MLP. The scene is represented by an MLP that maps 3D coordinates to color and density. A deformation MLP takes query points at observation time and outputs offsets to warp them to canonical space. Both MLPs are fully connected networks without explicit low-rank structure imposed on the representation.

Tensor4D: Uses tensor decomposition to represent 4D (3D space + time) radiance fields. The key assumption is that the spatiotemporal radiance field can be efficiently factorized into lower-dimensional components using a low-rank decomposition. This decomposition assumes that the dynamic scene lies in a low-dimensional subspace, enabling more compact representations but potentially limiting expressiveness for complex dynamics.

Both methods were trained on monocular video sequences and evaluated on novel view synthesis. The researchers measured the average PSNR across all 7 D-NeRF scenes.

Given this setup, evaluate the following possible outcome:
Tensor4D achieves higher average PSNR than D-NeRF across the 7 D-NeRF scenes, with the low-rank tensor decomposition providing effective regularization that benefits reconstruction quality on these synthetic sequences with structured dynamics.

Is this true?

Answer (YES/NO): NO